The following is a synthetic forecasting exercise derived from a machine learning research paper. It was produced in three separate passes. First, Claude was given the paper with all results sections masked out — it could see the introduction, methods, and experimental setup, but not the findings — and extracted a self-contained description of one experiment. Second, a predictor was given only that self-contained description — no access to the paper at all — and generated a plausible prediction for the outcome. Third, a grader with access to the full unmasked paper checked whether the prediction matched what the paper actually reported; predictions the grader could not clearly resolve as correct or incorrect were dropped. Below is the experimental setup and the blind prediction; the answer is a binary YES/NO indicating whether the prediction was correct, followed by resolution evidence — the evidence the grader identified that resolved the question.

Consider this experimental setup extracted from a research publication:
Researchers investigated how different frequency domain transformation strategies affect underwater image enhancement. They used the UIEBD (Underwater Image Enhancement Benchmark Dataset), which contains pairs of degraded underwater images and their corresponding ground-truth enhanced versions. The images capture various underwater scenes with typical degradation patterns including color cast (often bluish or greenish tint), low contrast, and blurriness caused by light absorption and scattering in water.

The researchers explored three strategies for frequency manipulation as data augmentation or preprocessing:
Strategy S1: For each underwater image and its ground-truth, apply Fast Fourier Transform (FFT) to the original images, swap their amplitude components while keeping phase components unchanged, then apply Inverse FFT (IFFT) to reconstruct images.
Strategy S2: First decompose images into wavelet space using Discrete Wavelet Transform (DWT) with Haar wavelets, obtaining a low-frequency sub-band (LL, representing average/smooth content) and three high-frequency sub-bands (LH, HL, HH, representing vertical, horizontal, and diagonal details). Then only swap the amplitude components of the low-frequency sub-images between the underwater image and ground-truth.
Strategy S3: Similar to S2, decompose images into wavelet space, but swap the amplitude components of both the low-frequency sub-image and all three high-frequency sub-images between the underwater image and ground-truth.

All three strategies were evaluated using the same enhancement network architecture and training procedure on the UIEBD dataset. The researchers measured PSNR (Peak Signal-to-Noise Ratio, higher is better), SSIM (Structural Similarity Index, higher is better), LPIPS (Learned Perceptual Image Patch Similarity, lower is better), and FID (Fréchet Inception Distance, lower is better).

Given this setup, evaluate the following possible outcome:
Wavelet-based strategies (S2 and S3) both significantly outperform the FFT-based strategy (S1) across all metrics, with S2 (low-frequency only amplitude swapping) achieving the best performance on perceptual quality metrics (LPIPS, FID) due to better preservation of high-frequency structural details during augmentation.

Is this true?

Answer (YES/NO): NO